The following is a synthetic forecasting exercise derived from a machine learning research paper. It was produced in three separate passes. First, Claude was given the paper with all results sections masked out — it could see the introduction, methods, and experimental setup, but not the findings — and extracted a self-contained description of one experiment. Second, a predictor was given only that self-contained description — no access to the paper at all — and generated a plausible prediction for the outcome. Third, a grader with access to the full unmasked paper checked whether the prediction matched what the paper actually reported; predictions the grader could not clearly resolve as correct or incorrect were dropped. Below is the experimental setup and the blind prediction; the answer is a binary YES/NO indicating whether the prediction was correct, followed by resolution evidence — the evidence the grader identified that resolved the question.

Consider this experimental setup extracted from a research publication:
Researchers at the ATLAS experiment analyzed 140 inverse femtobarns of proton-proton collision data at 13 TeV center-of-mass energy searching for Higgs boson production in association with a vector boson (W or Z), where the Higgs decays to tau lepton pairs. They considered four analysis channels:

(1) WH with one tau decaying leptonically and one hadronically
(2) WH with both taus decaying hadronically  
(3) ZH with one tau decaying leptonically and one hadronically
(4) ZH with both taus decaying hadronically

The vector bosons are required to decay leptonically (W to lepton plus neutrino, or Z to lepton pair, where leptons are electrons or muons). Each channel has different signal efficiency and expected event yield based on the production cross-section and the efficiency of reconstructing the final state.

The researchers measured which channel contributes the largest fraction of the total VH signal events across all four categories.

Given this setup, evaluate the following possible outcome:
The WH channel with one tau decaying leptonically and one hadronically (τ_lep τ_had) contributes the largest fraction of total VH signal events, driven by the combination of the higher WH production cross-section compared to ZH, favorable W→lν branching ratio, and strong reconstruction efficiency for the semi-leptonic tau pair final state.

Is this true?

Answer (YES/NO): YES